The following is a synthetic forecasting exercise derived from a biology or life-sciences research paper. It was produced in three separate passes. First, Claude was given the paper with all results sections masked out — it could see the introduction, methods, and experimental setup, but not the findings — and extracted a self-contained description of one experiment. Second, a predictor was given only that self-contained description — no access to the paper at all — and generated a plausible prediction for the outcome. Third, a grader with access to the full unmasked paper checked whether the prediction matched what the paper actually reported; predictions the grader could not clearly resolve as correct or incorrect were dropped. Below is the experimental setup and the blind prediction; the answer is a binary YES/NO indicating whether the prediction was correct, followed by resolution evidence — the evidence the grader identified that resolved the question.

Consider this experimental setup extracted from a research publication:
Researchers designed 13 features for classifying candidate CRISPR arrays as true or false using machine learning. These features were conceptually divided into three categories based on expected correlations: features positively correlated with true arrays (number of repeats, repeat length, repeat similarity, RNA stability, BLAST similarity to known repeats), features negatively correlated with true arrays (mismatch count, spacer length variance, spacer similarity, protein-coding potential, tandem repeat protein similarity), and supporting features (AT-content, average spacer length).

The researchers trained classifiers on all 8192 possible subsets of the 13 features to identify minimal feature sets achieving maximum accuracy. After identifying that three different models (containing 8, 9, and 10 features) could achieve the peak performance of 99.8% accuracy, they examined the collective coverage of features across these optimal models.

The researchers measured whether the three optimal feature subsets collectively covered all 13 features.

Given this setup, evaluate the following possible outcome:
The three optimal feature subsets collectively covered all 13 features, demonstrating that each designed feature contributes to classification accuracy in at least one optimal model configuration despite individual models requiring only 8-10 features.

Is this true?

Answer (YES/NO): YES